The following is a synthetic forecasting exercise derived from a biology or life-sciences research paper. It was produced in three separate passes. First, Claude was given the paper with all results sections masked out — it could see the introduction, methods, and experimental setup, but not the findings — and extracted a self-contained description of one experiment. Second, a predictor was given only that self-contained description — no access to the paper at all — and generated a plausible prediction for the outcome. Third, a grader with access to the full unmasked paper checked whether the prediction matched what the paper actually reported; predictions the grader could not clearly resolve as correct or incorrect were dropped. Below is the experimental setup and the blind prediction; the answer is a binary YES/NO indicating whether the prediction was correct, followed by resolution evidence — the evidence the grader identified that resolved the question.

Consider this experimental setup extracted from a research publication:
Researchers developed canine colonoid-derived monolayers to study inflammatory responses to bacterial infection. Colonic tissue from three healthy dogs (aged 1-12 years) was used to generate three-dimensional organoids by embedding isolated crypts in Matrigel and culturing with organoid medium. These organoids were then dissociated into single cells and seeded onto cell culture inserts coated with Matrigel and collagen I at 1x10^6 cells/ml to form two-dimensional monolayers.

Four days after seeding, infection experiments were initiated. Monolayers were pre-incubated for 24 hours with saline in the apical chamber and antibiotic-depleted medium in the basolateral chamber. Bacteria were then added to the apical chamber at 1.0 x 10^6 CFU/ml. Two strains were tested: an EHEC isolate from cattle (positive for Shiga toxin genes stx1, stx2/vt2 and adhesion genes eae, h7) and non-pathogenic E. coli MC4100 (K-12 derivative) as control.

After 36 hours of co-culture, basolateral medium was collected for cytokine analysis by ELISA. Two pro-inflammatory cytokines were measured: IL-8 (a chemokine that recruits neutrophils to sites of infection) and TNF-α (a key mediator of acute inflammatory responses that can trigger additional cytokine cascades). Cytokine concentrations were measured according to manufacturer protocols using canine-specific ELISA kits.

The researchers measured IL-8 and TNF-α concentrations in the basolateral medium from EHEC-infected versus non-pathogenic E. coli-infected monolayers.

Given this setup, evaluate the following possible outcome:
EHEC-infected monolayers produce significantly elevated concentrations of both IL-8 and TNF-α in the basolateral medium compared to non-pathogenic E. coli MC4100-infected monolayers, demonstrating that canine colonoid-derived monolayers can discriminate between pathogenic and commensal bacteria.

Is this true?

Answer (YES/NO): NO